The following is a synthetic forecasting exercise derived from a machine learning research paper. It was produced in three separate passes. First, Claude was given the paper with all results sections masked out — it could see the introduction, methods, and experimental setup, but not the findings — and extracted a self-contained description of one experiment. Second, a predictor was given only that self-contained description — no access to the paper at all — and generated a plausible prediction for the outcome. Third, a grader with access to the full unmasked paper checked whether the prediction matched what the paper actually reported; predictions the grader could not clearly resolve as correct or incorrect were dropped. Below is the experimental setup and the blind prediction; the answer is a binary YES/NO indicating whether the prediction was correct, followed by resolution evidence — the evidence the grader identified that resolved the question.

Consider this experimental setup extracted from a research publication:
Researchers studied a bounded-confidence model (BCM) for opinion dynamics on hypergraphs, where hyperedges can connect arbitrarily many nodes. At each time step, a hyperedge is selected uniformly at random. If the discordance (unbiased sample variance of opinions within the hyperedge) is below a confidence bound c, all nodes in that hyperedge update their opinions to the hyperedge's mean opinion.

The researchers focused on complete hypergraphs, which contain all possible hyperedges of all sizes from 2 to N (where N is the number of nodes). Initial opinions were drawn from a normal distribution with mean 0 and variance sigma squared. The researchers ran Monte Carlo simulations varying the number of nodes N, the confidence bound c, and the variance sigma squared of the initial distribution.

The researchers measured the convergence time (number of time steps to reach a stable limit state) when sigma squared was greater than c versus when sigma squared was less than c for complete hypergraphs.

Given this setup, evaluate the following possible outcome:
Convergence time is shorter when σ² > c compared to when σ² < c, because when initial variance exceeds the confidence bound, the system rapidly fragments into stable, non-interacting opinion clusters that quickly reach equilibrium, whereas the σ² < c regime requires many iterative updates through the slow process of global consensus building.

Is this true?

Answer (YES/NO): NO